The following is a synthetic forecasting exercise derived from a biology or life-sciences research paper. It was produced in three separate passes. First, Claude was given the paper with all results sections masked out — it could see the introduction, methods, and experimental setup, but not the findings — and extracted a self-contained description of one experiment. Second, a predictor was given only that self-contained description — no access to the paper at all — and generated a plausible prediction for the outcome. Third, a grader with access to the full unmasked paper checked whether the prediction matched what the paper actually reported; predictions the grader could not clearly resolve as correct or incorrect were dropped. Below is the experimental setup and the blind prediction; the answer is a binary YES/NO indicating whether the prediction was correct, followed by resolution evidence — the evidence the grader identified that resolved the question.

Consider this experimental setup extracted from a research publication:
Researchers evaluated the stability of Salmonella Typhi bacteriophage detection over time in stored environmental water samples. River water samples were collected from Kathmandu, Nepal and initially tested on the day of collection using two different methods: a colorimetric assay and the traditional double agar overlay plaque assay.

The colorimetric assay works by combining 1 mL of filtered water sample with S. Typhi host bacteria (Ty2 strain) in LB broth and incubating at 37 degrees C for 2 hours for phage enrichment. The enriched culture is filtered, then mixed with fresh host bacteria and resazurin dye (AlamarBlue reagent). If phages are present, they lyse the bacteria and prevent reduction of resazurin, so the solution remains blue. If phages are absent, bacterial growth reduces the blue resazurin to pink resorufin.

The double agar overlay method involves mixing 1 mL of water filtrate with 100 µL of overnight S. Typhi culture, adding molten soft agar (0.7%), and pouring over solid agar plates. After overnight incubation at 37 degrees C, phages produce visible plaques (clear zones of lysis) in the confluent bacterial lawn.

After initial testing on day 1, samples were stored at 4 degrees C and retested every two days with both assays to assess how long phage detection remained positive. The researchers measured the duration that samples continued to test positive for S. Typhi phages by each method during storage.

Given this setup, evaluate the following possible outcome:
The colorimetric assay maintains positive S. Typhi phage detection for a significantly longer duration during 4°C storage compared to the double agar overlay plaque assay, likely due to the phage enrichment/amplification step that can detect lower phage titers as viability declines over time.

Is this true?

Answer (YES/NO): NO